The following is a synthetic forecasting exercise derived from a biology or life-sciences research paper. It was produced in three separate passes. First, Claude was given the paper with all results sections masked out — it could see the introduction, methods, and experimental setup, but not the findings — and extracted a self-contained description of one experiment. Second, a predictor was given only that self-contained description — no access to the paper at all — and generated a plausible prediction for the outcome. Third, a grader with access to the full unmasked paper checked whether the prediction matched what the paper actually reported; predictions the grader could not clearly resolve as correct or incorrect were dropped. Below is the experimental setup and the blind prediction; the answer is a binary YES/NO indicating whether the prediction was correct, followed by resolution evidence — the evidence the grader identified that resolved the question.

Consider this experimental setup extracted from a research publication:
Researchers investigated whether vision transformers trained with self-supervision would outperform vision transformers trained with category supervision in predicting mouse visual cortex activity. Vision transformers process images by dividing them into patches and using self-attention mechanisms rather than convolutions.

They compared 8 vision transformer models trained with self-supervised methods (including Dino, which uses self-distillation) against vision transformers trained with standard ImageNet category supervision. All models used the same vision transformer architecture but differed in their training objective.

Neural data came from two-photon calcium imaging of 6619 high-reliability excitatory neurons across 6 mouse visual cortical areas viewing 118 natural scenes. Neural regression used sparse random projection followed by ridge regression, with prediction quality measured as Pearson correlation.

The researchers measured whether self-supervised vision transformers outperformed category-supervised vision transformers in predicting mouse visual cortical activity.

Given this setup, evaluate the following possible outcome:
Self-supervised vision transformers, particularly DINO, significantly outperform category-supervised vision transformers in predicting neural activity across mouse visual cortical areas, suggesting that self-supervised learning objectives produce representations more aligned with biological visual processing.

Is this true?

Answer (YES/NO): NO